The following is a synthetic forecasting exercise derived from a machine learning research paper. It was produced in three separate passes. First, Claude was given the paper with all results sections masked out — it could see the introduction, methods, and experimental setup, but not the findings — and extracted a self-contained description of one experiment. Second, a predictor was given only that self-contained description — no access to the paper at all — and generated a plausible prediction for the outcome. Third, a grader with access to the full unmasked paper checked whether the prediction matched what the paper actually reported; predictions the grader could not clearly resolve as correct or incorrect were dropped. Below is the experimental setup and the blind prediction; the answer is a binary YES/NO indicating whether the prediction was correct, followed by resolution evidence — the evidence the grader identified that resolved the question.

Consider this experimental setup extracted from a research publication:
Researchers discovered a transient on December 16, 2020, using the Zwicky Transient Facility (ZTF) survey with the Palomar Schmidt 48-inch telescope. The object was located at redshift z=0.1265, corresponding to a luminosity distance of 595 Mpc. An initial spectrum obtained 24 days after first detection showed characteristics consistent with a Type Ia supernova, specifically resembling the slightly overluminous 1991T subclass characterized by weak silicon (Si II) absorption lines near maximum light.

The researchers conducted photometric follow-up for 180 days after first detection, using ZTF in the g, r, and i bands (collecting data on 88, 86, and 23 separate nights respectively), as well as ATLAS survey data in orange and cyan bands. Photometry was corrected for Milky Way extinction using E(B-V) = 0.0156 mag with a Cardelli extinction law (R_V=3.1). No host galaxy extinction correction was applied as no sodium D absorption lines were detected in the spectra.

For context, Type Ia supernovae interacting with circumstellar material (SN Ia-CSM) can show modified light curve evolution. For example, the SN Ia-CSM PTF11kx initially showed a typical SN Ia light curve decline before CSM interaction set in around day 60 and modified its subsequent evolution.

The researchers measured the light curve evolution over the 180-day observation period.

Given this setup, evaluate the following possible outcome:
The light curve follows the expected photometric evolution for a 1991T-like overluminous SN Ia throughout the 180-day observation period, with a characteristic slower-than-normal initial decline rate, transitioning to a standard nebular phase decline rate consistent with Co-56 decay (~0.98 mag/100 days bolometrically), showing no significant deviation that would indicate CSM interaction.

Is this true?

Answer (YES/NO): NO